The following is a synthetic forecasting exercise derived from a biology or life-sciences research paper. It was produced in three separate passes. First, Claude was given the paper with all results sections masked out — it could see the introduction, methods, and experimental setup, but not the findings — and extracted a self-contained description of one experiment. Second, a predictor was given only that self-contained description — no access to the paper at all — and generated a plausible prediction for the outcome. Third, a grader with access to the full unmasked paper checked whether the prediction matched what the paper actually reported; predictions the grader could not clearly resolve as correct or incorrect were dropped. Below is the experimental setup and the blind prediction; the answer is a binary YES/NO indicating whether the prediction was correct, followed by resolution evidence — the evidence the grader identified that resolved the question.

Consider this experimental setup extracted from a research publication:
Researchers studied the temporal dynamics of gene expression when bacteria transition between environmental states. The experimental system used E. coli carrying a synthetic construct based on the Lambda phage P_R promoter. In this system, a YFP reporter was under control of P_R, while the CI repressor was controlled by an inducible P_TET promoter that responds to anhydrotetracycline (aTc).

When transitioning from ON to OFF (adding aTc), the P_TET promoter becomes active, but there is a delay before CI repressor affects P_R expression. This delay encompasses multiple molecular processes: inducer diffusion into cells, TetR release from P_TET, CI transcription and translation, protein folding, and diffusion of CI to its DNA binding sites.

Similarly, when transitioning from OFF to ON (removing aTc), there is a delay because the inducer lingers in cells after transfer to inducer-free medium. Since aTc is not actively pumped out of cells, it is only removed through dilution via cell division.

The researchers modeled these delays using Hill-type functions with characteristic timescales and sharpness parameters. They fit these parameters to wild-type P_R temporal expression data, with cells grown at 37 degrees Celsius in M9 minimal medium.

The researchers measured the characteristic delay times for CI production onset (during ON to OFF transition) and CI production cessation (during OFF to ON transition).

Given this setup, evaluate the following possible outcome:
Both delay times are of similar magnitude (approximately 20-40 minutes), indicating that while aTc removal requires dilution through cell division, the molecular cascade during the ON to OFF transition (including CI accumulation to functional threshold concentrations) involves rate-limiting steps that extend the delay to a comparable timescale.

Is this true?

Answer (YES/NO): NO